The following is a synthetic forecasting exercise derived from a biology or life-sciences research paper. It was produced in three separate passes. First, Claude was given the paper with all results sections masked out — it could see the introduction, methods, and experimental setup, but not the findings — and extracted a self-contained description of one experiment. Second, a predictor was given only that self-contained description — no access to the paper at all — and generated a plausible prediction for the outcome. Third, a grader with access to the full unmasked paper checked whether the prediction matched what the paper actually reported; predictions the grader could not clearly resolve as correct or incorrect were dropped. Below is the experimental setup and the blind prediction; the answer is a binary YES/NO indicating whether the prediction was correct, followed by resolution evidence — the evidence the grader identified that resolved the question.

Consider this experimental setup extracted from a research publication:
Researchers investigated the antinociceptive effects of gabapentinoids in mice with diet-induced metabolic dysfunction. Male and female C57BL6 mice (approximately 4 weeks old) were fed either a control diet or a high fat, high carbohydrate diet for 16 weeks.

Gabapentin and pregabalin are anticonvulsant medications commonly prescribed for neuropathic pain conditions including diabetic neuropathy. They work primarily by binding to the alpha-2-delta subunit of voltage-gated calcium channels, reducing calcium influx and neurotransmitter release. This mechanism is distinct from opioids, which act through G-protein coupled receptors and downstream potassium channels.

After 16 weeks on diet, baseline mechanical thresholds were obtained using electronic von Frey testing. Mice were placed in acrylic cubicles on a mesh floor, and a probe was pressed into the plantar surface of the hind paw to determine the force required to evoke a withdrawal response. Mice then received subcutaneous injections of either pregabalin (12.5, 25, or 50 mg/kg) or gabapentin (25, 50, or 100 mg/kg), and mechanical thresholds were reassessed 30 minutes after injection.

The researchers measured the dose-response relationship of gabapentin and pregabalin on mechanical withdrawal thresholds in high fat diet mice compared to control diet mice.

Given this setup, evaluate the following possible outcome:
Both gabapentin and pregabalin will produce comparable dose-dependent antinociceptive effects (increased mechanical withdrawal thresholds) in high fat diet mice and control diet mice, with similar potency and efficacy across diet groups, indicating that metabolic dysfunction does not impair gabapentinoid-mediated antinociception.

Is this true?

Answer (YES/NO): NO